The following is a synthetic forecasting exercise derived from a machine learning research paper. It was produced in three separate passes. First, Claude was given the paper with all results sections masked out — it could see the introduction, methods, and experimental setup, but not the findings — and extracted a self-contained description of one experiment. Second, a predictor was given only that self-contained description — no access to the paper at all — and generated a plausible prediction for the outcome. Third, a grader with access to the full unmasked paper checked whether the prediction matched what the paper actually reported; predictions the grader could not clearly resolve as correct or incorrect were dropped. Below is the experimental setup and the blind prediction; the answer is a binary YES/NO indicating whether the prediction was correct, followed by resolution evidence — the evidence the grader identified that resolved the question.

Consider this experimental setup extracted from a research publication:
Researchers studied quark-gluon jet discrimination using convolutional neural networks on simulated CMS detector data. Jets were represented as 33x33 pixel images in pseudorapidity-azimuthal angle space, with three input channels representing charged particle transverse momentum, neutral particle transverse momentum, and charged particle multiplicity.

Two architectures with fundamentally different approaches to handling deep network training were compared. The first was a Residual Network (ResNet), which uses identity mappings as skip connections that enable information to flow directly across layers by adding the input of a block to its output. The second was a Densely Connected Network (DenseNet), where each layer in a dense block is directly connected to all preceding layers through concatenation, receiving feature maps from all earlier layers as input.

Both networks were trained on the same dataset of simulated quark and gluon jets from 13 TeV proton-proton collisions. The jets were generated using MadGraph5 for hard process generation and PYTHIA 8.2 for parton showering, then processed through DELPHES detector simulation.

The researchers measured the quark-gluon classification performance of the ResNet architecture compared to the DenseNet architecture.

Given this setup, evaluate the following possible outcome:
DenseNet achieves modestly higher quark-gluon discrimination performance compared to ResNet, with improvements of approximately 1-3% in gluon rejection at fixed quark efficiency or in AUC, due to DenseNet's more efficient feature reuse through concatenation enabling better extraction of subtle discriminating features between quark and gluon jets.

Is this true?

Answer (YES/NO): NO